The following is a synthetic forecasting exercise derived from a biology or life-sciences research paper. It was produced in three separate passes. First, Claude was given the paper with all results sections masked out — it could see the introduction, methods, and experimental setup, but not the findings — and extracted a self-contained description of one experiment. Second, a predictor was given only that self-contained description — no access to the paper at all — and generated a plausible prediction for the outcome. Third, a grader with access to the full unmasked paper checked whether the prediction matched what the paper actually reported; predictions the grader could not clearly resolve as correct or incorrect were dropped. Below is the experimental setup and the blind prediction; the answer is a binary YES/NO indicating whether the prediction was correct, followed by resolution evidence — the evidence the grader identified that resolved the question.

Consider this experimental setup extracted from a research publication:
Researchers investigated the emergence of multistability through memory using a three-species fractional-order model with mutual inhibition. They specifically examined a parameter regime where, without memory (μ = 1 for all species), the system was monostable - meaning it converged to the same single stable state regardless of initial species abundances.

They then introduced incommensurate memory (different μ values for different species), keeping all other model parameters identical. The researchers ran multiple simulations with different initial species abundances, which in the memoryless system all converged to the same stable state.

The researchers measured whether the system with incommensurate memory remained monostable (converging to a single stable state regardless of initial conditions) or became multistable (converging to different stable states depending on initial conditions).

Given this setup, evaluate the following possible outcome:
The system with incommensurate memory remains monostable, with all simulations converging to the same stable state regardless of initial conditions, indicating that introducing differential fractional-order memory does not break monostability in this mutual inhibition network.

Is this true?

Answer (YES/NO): NO